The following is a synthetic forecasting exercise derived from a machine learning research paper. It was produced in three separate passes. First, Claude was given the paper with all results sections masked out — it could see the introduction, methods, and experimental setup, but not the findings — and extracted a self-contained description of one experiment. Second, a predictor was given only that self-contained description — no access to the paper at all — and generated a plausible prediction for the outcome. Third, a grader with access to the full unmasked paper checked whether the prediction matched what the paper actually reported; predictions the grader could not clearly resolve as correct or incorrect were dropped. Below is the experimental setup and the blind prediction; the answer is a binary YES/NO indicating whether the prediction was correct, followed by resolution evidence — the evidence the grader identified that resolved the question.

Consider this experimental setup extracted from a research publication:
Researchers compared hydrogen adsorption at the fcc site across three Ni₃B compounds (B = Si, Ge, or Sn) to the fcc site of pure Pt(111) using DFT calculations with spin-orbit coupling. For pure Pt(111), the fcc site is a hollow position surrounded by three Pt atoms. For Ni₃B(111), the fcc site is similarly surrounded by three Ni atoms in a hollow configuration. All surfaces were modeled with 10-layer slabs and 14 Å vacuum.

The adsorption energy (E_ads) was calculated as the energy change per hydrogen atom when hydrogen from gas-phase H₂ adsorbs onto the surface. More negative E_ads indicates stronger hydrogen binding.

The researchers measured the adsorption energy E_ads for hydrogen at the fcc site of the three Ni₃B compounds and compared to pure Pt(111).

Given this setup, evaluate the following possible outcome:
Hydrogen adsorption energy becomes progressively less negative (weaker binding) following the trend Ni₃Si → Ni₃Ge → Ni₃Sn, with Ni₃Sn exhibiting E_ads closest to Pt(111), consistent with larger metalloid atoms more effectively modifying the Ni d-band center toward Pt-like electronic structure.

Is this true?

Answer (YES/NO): NO